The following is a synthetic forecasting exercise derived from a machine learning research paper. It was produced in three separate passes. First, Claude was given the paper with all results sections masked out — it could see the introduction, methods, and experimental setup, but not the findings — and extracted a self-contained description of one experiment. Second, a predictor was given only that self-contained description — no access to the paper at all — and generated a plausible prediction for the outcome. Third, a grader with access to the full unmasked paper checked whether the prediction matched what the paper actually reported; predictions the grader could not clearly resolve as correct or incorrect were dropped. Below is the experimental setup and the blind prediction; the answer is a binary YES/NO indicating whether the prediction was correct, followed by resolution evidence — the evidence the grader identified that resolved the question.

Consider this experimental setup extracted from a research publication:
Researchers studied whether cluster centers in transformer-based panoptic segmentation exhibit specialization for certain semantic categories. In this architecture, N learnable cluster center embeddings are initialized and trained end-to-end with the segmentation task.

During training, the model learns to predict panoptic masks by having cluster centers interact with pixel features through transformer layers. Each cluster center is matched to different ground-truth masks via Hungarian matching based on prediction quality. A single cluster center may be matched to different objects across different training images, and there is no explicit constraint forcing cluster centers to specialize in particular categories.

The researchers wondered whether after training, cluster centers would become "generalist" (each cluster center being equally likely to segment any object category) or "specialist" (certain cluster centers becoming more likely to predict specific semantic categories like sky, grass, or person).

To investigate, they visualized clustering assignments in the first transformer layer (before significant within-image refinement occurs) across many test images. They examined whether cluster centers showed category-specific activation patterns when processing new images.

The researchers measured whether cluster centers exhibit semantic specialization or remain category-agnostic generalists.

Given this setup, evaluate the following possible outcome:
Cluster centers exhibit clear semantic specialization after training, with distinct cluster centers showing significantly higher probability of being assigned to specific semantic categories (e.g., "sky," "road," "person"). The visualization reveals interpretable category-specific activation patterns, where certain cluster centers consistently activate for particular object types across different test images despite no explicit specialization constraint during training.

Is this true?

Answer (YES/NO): NO